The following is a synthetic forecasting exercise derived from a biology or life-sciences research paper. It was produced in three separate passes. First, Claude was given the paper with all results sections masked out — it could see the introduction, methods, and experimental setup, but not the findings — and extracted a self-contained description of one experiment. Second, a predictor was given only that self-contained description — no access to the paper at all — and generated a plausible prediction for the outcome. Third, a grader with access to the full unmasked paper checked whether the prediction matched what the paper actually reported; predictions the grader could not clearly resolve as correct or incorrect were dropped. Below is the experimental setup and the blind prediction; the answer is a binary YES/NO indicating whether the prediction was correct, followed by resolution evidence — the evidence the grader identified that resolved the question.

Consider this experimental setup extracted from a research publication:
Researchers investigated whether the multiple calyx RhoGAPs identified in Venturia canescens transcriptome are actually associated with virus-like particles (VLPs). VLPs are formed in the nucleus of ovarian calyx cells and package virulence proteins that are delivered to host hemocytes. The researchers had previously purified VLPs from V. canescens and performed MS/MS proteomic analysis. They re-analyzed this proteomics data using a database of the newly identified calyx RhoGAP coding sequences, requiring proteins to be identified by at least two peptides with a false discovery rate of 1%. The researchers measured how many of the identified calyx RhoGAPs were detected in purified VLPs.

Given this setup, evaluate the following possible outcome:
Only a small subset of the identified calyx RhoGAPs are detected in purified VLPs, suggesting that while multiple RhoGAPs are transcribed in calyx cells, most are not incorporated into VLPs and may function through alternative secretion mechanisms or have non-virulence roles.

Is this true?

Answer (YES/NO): NO